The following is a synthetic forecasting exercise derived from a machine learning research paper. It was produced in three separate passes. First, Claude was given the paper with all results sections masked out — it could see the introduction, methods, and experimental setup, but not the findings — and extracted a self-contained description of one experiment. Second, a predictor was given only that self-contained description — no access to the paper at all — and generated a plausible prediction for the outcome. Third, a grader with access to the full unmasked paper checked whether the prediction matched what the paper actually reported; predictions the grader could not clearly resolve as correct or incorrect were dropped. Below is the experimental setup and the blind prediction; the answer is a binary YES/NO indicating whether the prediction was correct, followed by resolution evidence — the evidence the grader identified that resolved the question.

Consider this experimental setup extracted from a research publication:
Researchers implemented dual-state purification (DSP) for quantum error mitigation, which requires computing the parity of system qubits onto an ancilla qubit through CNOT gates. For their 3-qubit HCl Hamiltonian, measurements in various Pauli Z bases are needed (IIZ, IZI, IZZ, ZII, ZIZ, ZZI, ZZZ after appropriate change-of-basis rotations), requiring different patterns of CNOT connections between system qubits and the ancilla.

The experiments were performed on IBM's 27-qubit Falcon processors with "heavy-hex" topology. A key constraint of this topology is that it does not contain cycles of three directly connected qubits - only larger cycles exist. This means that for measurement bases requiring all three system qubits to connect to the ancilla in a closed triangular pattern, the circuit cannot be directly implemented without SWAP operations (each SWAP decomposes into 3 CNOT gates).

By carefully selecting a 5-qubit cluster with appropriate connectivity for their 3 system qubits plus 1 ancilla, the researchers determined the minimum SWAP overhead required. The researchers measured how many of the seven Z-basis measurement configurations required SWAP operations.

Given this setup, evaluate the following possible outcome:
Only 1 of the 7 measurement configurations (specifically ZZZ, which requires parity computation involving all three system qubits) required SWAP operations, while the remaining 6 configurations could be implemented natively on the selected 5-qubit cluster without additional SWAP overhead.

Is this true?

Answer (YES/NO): NO